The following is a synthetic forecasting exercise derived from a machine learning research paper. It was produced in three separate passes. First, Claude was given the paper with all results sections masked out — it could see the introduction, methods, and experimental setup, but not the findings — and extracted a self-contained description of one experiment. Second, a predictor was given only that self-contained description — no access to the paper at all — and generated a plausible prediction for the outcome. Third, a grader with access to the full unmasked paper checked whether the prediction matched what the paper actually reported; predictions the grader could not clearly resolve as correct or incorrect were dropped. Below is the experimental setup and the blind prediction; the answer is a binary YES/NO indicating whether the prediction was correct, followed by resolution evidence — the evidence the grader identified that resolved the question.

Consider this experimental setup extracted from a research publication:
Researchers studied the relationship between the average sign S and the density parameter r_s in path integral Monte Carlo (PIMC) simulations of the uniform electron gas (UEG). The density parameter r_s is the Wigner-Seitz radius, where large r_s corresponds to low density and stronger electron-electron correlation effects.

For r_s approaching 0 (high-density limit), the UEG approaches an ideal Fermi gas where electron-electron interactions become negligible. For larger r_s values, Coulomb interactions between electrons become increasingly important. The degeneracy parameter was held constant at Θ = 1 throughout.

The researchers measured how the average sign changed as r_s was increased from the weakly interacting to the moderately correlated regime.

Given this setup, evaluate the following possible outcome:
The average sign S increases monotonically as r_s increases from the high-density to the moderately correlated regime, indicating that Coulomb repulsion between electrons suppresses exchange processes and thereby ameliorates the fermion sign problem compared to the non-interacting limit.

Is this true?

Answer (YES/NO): YES